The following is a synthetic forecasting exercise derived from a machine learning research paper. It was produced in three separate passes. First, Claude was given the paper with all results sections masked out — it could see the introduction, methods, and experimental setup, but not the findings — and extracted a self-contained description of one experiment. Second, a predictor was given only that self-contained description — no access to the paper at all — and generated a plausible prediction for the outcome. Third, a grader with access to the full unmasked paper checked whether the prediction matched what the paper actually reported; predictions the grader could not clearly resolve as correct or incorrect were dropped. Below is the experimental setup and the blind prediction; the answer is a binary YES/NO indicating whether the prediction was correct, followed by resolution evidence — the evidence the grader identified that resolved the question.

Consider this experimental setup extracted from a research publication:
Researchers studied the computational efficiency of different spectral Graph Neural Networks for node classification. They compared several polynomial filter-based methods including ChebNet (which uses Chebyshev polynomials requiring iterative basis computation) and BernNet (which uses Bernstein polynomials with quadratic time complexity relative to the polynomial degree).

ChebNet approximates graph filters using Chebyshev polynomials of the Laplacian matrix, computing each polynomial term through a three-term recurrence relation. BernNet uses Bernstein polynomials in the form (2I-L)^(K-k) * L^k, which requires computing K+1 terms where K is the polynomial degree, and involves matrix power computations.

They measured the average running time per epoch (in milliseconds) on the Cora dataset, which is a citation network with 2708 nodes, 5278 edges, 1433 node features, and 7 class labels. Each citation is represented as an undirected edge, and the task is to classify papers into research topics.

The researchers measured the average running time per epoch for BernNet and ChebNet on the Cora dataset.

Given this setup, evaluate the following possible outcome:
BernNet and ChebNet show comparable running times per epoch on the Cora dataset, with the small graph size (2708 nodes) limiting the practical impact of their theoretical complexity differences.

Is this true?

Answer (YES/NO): NO